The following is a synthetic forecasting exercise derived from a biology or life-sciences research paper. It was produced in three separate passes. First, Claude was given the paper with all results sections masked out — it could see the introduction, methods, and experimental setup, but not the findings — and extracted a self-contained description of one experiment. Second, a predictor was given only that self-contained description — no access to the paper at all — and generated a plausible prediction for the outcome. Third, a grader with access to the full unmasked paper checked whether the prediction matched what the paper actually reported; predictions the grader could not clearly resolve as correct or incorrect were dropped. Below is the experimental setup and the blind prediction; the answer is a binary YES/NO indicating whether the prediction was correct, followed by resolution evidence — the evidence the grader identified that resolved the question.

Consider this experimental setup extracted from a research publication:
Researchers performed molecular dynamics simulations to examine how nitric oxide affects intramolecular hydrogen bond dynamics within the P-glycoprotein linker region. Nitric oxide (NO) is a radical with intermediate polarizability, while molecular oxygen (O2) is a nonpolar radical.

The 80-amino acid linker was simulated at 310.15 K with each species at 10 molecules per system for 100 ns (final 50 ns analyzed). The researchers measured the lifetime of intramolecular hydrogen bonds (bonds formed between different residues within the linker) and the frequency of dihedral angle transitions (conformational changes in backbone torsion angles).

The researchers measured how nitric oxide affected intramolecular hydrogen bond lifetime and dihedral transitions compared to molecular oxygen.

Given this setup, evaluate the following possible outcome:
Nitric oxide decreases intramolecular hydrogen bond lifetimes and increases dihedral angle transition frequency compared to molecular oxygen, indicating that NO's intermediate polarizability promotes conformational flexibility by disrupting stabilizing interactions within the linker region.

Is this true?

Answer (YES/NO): NO